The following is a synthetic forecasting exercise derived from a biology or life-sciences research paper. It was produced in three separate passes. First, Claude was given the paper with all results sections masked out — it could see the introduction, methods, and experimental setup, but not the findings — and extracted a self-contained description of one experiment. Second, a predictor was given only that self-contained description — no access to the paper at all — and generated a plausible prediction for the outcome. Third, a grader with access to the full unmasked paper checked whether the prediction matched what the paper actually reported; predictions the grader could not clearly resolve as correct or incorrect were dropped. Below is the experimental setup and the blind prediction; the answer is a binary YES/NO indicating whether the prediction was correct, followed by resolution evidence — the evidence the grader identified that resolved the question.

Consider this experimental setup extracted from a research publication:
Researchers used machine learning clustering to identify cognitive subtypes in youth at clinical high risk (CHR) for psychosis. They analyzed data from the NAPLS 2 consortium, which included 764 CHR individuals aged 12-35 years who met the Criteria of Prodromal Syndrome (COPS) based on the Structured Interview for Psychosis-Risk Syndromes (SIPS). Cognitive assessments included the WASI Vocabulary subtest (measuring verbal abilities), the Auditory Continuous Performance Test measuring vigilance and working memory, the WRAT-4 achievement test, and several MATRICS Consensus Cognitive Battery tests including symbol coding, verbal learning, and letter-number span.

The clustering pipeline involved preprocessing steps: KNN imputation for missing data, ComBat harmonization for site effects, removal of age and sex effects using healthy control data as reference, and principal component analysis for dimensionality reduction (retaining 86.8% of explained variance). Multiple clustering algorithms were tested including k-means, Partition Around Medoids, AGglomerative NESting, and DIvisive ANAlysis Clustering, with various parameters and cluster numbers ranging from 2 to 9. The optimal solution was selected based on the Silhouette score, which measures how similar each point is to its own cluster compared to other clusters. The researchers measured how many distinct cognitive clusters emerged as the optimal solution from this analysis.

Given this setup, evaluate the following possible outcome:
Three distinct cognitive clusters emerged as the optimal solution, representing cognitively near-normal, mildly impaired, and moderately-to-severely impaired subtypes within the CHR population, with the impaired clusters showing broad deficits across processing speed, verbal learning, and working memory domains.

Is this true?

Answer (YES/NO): NO